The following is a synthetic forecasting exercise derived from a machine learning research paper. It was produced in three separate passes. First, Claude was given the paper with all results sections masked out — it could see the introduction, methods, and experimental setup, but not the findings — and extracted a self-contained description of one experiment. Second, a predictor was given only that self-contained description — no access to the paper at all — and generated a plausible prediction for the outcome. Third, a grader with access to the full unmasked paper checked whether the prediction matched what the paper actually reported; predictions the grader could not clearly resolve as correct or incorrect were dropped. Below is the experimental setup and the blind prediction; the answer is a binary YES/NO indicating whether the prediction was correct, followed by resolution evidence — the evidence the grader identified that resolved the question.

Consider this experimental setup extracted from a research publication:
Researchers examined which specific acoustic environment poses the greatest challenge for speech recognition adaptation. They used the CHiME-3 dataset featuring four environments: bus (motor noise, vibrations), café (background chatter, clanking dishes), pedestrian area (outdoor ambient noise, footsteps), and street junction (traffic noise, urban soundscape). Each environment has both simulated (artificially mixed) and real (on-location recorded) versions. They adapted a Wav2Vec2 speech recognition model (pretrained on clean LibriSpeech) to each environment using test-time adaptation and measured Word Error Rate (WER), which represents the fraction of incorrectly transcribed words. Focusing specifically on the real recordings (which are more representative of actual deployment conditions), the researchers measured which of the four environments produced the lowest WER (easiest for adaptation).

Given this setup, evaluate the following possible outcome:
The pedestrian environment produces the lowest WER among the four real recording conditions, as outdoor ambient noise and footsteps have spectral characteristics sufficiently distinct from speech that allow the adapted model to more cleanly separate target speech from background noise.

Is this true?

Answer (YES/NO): NO